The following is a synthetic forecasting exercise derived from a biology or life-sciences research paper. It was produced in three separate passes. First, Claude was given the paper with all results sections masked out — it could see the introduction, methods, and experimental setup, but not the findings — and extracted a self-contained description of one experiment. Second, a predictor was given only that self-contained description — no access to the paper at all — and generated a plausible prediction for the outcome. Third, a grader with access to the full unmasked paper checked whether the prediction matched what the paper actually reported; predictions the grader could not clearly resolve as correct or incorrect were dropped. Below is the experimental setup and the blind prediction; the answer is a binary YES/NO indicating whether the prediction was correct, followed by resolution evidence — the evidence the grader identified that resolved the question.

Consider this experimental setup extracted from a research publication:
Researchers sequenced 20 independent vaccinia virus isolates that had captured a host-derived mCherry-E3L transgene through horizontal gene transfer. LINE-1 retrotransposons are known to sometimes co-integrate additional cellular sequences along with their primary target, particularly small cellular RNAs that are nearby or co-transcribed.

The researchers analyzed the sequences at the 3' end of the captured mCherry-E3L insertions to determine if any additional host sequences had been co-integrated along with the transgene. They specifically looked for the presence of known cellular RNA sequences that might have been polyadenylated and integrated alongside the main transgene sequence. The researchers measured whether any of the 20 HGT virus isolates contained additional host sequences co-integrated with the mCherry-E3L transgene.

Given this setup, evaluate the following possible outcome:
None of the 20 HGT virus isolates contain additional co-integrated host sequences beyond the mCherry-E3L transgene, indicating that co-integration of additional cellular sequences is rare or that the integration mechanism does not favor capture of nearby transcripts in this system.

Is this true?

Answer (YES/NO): NO